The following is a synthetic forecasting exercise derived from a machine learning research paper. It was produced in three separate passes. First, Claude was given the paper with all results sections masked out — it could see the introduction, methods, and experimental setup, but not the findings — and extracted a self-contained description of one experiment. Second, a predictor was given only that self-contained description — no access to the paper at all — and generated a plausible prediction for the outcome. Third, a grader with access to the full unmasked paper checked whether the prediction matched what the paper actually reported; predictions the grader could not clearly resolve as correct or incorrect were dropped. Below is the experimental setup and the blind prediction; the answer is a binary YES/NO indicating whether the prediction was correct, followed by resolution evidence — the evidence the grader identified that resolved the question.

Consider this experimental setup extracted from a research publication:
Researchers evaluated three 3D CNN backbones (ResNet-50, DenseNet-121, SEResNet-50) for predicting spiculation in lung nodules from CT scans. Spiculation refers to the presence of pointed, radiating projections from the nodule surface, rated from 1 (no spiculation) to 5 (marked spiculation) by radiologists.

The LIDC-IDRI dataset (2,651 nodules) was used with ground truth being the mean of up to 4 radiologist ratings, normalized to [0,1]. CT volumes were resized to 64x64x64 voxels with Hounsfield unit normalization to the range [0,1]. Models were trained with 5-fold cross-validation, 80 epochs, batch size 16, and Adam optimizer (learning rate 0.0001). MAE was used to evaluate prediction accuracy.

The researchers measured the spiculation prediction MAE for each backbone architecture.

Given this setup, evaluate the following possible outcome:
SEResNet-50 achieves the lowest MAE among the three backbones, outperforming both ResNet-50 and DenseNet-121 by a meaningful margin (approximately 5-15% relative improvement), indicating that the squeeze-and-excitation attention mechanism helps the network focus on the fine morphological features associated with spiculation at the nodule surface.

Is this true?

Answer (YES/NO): NO